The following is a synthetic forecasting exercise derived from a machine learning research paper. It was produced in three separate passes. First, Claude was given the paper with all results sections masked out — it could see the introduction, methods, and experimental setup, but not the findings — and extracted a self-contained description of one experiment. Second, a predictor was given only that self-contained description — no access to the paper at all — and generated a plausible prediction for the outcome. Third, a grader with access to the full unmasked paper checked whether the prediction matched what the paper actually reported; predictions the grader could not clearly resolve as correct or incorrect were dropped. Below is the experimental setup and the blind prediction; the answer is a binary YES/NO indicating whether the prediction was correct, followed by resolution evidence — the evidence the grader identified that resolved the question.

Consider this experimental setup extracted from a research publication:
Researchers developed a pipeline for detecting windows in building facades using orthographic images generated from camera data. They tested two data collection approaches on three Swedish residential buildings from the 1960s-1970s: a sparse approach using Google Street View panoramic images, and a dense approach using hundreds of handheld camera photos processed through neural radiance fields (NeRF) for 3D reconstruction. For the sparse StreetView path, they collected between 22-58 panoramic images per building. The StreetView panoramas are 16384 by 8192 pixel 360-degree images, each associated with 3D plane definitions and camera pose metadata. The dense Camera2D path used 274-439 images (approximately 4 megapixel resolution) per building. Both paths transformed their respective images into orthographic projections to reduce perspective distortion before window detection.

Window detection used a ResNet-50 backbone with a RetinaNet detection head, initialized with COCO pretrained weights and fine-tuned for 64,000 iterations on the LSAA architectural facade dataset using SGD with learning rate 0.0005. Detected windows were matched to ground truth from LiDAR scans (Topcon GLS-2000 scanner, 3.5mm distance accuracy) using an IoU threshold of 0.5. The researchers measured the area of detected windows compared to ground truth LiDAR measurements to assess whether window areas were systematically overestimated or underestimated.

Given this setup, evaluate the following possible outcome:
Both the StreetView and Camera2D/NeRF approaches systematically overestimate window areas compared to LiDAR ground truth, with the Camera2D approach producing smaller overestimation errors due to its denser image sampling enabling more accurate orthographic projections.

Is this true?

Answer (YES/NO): NO